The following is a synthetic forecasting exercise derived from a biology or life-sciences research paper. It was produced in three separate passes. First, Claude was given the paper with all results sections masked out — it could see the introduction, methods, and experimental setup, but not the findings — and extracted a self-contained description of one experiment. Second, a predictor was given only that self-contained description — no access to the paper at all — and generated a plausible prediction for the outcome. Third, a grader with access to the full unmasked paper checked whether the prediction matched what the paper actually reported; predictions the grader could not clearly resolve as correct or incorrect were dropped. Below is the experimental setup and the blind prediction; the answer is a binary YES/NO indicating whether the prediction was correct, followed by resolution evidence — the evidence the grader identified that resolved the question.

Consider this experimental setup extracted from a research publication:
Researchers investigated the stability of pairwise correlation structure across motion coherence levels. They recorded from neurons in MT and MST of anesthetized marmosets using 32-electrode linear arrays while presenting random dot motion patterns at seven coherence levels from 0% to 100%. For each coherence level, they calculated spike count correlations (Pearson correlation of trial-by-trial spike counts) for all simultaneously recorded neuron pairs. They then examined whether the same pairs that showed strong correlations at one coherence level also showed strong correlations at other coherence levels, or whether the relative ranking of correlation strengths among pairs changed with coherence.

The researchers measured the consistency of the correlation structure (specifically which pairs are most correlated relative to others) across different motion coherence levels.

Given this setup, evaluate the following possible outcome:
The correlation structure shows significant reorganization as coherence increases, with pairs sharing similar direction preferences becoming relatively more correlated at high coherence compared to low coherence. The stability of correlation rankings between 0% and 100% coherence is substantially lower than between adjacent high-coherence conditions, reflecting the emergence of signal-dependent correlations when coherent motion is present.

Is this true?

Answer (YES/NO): NO